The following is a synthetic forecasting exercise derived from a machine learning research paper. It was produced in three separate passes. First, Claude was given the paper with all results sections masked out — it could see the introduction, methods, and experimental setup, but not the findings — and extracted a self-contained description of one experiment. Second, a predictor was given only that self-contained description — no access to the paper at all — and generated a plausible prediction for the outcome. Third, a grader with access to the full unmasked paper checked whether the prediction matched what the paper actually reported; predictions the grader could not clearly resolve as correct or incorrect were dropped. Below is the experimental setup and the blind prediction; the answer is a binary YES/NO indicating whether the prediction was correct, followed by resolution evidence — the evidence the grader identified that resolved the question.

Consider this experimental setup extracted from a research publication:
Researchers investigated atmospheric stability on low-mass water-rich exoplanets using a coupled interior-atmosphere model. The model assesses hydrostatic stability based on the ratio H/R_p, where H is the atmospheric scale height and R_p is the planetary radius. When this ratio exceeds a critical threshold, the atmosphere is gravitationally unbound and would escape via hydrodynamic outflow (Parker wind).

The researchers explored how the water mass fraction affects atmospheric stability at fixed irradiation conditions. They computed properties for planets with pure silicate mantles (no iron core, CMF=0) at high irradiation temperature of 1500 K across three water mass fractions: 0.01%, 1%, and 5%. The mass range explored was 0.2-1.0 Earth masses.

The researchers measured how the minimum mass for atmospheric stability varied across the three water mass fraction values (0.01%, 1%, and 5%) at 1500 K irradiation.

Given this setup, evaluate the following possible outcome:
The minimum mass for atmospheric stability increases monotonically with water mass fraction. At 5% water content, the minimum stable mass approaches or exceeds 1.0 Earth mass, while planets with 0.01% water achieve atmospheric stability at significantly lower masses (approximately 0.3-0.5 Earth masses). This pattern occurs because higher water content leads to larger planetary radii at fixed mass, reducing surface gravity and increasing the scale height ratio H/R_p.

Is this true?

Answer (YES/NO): NO